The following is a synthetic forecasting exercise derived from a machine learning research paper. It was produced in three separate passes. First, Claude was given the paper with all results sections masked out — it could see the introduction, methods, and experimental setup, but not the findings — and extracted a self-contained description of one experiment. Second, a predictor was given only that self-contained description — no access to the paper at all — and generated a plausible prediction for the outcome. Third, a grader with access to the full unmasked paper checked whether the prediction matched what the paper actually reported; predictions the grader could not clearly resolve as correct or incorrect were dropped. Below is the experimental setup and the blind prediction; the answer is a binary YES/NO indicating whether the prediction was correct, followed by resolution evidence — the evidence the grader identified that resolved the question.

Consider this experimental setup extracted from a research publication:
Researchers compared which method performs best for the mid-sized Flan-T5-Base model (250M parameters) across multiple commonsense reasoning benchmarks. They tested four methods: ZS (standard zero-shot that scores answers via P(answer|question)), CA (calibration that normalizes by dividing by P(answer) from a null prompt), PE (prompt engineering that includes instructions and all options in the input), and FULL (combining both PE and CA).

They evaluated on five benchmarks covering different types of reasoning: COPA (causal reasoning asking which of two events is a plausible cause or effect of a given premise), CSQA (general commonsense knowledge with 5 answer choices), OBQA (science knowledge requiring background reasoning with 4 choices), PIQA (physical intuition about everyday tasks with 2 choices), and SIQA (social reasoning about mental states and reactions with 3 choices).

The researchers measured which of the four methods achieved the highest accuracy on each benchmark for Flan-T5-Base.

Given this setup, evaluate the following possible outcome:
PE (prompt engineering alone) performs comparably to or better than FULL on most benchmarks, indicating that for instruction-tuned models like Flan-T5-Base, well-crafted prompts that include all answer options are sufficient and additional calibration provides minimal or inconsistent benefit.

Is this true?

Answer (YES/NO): YES